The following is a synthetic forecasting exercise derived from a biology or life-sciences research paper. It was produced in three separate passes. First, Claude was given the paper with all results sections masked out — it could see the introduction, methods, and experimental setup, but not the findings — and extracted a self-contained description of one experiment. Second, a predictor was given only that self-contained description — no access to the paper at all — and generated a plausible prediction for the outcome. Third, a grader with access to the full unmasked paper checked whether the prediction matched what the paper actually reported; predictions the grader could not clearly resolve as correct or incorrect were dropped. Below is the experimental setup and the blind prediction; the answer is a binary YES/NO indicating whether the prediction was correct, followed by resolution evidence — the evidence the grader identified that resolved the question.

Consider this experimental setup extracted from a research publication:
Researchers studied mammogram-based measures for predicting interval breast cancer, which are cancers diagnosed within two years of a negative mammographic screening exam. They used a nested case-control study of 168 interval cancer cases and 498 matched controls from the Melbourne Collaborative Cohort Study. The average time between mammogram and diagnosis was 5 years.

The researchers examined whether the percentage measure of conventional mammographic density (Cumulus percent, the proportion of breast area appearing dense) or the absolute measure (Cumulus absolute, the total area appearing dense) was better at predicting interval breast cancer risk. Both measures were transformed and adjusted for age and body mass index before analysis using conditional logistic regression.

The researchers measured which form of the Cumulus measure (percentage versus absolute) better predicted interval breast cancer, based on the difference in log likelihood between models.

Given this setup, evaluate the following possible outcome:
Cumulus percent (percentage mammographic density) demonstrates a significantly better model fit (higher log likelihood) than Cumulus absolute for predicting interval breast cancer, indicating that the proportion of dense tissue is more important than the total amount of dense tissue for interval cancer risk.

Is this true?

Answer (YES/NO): YES